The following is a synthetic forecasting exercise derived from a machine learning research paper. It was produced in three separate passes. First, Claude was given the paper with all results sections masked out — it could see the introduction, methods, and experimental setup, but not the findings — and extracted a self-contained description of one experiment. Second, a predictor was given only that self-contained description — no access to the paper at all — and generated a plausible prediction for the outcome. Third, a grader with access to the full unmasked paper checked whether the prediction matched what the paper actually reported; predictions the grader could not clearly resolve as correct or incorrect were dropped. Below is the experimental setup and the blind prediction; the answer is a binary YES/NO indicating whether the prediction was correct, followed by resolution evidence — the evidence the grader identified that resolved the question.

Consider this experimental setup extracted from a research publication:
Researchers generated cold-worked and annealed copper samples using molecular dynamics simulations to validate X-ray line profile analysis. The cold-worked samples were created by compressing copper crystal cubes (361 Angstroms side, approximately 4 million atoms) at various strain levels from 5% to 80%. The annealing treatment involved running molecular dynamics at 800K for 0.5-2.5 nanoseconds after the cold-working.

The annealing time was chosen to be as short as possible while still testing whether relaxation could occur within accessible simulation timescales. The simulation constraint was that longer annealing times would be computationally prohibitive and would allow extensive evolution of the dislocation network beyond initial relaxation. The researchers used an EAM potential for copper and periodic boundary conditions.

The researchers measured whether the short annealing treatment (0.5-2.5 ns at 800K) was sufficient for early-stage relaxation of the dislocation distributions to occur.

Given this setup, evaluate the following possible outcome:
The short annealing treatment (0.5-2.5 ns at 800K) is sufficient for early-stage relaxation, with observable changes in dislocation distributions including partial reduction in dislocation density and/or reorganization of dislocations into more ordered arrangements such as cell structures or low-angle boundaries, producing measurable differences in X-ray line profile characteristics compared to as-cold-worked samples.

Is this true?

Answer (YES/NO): YES